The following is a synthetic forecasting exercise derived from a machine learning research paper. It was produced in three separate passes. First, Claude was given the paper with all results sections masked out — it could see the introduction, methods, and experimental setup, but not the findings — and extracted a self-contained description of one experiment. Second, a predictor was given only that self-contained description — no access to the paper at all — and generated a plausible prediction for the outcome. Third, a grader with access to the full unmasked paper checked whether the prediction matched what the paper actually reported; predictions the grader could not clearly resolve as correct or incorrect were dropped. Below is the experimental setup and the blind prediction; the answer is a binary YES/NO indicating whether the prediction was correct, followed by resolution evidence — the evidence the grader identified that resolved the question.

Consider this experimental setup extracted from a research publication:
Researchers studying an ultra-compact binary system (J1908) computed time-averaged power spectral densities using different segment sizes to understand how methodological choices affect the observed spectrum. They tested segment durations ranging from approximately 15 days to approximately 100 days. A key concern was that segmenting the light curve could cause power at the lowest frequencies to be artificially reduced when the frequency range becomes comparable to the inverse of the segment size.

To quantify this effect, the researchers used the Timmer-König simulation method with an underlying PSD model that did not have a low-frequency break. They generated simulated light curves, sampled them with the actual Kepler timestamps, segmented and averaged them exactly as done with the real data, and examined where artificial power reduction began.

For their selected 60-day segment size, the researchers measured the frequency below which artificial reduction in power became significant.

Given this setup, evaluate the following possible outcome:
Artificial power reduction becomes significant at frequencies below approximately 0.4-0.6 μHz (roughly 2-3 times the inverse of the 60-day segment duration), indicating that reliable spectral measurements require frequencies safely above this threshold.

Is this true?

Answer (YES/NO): NO